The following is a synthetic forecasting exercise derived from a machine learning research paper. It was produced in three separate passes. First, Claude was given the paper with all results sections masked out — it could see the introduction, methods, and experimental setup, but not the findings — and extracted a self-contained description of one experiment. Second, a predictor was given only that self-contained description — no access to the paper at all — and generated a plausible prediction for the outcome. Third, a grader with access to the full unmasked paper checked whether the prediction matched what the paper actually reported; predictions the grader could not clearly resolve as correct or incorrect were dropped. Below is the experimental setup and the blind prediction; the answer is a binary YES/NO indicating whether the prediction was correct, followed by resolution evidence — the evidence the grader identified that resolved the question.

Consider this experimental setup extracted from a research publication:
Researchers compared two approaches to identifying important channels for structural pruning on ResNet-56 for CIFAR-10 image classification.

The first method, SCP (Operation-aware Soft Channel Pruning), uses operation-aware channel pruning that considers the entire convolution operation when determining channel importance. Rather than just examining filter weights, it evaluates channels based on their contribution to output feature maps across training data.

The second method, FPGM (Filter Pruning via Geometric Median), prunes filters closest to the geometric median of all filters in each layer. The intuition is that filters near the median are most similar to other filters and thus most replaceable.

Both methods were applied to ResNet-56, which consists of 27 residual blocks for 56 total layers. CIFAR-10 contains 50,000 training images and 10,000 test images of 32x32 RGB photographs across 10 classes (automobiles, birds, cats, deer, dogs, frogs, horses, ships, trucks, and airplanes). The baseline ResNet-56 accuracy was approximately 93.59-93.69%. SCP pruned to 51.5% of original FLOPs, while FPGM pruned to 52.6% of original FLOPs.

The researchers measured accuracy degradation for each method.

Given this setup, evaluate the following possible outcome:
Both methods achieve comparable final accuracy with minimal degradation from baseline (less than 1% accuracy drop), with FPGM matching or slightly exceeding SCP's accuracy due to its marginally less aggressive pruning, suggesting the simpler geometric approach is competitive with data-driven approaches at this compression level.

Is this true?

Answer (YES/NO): NO